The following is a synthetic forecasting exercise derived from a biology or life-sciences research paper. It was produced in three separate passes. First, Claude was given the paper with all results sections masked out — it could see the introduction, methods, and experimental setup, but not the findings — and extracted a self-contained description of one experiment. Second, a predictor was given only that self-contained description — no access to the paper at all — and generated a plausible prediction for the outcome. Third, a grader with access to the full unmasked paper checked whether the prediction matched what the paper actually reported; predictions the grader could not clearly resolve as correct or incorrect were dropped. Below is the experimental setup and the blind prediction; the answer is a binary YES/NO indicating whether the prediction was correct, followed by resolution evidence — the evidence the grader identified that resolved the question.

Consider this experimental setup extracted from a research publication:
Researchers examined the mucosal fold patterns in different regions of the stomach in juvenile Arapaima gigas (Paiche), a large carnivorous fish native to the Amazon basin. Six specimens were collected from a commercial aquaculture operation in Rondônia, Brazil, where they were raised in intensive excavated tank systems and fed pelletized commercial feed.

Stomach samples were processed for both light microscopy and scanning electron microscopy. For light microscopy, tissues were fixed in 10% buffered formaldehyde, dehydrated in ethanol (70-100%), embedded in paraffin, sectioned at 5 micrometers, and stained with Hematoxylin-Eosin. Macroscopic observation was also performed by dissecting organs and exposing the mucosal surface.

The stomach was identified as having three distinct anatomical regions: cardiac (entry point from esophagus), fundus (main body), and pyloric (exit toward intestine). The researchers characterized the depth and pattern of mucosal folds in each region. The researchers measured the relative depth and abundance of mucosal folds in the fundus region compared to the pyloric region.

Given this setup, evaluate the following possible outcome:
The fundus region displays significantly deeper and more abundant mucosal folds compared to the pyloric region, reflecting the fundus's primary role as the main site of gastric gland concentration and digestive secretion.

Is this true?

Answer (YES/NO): NO